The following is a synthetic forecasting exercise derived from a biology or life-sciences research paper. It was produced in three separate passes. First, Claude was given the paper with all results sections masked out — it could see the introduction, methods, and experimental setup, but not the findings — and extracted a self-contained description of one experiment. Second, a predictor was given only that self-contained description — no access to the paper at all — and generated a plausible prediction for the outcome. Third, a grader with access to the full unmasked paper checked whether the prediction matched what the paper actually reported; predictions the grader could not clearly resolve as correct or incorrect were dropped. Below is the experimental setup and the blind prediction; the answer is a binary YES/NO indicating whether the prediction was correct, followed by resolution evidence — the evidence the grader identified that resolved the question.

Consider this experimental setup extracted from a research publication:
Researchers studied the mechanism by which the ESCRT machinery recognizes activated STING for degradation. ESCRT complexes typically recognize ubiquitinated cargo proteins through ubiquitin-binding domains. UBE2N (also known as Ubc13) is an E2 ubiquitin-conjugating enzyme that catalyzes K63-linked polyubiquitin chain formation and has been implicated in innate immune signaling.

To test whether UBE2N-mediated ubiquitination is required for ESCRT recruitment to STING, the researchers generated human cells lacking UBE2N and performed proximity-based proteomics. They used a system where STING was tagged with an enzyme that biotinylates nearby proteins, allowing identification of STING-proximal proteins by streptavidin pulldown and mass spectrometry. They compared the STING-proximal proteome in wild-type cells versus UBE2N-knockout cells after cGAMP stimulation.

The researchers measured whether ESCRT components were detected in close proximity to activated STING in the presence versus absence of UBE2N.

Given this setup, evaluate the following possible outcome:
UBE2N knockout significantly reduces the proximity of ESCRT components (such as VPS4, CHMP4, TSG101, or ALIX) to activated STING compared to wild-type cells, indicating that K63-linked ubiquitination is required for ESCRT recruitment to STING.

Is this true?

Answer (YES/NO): YES